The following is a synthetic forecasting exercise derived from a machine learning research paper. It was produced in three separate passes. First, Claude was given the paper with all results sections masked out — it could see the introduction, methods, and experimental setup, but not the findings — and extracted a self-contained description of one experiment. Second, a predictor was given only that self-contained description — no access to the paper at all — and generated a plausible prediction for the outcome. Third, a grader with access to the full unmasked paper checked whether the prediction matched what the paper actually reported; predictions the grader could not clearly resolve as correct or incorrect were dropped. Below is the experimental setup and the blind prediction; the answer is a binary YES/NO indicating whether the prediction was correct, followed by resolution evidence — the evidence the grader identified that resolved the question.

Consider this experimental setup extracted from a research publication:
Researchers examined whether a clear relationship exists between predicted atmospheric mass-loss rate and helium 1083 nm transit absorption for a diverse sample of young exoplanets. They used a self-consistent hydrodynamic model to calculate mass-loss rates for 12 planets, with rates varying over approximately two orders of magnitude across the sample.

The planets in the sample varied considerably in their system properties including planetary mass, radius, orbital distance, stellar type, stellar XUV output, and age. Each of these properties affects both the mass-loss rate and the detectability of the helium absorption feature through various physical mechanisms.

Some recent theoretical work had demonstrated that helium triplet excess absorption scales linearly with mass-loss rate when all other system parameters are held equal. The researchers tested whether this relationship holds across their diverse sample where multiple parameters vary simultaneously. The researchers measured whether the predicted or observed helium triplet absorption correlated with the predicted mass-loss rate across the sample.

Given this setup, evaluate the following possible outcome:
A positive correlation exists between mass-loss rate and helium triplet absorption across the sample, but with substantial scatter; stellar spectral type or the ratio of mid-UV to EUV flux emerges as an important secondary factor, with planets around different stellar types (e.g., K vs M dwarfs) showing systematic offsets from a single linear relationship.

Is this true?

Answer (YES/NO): NO